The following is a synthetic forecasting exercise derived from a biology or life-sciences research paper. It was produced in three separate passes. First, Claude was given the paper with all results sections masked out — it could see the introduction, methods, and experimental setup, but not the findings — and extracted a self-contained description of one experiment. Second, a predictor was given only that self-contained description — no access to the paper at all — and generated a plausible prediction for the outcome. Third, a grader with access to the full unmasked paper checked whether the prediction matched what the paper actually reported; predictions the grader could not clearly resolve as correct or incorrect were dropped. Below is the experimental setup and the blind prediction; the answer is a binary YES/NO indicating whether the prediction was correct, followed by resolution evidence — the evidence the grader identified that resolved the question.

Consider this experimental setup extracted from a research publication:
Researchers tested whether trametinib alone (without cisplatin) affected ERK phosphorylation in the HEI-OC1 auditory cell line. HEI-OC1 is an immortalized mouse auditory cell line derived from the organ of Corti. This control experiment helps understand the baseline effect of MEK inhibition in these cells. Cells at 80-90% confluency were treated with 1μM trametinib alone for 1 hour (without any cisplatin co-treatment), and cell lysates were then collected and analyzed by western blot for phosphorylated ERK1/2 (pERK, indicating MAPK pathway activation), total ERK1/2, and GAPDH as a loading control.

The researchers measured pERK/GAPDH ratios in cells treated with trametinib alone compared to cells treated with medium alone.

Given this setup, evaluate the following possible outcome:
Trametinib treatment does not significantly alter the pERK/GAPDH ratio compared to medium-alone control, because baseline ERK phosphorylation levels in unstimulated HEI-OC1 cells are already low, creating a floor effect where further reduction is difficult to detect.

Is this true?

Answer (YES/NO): NO